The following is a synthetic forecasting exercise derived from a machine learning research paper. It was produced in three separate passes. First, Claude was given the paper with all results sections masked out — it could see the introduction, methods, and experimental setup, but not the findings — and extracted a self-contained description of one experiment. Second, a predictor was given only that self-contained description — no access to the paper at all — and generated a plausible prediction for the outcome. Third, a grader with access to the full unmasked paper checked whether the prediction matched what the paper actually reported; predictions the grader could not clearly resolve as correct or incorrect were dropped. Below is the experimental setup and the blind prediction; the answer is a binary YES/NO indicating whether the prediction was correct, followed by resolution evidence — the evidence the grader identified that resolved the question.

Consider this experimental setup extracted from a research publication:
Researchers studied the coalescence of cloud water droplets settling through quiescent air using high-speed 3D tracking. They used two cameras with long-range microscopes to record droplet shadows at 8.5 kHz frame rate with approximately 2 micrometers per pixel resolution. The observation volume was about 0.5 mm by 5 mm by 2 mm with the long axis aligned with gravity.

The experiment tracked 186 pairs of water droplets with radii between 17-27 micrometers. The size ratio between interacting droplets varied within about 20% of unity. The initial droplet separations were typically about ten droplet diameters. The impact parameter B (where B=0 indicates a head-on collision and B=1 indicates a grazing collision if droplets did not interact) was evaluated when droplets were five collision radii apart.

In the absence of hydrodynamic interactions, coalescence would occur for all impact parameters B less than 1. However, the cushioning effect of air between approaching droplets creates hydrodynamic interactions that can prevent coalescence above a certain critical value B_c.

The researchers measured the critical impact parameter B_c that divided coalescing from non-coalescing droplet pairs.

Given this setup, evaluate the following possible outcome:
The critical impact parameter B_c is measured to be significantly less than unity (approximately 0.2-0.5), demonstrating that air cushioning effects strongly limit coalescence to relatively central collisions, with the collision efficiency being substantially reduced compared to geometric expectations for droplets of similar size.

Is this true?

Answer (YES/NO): YES